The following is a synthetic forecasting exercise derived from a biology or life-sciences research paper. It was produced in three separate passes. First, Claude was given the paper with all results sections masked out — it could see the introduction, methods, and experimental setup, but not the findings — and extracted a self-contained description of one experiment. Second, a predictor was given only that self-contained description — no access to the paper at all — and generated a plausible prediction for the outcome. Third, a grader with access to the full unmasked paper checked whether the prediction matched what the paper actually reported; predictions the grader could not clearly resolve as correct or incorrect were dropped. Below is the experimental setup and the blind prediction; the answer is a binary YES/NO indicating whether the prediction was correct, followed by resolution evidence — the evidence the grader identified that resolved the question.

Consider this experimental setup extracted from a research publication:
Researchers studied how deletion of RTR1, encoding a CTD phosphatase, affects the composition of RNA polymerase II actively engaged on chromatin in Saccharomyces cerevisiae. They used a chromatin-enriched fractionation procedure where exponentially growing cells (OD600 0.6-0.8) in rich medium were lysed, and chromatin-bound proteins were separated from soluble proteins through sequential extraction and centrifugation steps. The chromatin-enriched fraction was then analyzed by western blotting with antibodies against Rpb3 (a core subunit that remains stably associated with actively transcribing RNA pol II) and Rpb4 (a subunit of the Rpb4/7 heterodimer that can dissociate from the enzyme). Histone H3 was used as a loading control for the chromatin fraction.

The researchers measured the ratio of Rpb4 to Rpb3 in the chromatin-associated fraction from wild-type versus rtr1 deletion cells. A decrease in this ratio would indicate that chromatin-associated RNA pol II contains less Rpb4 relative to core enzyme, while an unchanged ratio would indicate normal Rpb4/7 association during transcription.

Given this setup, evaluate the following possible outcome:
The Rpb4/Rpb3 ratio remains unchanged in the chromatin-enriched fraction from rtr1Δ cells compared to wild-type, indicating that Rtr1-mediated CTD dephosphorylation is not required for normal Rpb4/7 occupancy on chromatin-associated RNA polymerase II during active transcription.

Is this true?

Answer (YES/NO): NO